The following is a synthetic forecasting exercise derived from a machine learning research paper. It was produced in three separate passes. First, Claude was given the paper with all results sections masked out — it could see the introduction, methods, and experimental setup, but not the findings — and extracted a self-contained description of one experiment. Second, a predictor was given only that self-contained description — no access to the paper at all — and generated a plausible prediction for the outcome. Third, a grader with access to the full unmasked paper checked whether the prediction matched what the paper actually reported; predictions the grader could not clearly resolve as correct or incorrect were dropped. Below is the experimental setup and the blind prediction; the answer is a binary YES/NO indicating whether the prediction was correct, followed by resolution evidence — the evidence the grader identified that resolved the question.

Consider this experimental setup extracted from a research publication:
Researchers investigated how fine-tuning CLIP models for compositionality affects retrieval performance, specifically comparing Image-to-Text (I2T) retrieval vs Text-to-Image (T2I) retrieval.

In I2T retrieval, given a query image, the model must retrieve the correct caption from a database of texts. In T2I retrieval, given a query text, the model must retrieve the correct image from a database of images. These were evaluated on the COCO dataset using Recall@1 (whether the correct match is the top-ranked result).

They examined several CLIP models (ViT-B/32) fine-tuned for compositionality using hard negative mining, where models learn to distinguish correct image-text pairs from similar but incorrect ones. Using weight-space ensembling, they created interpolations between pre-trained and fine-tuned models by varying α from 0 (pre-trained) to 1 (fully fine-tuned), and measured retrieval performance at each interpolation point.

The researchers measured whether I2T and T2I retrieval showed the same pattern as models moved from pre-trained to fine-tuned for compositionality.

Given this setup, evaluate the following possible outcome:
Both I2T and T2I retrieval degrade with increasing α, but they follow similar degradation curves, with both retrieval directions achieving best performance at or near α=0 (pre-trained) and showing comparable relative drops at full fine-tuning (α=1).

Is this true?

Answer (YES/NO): NO